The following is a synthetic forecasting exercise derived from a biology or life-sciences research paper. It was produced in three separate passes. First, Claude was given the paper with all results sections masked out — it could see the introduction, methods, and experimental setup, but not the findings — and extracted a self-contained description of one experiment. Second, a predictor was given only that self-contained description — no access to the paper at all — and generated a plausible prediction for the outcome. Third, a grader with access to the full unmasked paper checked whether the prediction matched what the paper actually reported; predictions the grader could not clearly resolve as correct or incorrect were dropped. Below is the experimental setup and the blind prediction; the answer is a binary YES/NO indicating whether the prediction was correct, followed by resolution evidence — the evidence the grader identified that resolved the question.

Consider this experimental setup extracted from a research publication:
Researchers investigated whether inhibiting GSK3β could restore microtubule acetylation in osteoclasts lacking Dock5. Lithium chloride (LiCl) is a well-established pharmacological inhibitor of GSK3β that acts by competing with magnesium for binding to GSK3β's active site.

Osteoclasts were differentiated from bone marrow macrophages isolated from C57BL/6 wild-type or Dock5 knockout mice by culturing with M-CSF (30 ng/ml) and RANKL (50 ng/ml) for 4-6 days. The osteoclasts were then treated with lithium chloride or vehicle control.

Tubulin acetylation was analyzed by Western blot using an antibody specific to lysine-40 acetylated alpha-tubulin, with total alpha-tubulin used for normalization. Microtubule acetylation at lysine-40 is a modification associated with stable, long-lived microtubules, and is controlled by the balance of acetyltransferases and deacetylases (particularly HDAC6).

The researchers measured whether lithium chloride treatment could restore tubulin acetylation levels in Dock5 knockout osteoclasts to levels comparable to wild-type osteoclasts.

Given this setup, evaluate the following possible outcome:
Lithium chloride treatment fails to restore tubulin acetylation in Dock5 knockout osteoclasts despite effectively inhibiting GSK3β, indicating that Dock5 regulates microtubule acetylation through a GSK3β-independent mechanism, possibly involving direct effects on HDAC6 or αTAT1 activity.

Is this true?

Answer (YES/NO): NO